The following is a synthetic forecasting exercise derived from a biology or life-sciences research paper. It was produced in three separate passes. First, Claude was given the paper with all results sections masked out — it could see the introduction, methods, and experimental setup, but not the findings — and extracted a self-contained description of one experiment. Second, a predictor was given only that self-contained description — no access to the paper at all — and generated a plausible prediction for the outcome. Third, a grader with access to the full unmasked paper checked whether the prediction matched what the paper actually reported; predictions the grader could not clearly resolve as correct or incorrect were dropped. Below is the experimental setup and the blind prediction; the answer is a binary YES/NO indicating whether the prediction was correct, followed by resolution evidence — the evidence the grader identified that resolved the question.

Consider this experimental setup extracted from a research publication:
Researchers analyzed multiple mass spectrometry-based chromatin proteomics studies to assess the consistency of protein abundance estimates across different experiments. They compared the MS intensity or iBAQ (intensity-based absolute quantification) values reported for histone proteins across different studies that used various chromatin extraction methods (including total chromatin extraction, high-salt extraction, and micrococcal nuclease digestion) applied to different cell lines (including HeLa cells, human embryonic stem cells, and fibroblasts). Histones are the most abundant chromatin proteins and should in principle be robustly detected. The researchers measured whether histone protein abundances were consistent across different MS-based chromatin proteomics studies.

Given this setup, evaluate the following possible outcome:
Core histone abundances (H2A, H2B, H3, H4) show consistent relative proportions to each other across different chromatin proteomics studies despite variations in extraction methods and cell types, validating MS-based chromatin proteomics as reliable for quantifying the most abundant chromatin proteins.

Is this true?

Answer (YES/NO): NO